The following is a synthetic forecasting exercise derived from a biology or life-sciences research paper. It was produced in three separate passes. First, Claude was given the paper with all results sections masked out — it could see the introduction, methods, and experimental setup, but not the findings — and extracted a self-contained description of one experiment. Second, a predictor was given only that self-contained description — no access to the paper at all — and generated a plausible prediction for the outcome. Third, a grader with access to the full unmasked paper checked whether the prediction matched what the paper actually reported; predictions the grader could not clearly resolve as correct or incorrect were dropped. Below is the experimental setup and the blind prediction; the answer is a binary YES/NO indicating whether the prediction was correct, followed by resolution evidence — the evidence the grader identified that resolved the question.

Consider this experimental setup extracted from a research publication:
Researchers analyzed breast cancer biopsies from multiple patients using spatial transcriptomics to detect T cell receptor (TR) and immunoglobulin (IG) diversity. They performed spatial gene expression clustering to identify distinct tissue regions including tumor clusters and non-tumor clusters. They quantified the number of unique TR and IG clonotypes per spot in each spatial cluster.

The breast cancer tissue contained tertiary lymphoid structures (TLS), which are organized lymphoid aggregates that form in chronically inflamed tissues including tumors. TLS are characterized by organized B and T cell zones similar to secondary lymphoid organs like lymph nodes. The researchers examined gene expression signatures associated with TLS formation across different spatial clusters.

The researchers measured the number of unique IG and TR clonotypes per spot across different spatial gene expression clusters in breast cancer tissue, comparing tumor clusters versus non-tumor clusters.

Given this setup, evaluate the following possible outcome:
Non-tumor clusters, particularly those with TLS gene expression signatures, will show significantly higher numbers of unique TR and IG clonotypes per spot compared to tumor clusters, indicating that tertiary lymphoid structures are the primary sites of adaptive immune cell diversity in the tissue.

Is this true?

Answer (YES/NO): NO